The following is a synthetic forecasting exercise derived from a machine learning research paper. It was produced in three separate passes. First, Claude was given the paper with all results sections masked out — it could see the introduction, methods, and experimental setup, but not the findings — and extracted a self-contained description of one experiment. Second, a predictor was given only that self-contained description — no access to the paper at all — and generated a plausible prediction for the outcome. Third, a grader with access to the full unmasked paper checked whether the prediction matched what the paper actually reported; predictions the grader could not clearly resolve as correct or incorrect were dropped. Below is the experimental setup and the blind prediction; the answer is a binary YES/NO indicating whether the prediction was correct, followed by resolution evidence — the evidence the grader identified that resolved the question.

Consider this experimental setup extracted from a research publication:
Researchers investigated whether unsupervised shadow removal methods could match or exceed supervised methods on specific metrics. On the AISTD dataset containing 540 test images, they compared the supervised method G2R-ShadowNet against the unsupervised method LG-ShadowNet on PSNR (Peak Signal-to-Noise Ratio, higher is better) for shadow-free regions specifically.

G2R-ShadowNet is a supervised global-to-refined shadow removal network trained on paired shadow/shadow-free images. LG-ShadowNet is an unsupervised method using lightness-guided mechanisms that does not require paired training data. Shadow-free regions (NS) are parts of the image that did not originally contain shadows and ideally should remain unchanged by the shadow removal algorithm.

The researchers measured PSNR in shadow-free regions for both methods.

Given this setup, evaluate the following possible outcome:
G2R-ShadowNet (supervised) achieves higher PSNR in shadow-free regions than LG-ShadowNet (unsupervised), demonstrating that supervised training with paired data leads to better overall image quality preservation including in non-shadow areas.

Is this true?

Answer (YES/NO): NO